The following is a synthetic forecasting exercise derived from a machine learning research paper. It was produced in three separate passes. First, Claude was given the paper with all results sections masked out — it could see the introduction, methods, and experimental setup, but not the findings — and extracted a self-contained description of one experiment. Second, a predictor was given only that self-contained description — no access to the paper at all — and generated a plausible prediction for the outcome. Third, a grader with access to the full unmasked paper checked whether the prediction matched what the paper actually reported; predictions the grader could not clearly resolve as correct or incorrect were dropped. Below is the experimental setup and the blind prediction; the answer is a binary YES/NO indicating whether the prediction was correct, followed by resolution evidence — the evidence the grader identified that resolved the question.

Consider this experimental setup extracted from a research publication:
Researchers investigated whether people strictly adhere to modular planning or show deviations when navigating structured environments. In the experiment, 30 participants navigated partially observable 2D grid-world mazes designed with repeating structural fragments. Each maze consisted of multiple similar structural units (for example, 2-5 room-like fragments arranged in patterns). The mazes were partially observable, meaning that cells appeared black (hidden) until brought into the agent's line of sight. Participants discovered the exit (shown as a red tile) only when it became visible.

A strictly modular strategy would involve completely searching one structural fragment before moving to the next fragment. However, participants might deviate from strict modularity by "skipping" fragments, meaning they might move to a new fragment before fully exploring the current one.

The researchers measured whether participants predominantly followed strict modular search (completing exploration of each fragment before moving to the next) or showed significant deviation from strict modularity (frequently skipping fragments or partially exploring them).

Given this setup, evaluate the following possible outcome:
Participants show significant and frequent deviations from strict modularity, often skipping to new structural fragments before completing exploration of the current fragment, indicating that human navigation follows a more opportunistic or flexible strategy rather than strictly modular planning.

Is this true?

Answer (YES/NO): NO